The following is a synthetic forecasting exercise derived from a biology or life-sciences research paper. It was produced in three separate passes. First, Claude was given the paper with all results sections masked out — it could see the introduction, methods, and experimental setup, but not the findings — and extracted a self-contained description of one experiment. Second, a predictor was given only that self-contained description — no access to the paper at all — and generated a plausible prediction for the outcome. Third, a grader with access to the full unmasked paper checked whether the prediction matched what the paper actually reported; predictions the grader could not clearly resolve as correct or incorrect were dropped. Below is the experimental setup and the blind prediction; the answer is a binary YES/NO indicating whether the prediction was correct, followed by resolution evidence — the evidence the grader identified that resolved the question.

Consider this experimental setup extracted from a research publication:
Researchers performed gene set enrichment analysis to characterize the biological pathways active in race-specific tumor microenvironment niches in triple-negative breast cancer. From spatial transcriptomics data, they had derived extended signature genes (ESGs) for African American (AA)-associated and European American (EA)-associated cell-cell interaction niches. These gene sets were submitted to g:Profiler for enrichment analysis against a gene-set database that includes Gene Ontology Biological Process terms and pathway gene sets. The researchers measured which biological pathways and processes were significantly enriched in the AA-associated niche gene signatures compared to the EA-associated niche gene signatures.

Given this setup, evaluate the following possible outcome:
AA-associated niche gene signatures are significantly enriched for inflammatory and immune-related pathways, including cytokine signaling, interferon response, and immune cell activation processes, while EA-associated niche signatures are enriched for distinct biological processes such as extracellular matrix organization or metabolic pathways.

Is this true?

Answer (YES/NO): NO